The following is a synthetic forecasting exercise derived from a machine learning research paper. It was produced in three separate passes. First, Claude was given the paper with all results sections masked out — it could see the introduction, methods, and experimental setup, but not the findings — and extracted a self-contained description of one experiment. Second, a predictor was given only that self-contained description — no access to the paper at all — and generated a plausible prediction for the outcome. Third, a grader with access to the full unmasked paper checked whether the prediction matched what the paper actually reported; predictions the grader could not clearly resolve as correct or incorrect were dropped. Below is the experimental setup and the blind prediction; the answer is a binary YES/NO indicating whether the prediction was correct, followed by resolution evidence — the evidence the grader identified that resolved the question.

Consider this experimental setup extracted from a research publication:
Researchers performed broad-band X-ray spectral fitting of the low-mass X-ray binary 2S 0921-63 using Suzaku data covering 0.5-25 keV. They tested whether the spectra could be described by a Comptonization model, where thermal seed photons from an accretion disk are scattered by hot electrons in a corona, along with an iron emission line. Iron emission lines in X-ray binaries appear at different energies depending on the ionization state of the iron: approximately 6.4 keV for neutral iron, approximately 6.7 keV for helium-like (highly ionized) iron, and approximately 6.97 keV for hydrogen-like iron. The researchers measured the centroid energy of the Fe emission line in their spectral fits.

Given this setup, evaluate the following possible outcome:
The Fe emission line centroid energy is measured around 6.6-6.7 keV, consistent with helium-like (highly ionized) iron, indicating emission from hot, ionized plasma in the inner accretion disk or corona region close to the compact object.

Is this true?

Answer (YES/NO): YES